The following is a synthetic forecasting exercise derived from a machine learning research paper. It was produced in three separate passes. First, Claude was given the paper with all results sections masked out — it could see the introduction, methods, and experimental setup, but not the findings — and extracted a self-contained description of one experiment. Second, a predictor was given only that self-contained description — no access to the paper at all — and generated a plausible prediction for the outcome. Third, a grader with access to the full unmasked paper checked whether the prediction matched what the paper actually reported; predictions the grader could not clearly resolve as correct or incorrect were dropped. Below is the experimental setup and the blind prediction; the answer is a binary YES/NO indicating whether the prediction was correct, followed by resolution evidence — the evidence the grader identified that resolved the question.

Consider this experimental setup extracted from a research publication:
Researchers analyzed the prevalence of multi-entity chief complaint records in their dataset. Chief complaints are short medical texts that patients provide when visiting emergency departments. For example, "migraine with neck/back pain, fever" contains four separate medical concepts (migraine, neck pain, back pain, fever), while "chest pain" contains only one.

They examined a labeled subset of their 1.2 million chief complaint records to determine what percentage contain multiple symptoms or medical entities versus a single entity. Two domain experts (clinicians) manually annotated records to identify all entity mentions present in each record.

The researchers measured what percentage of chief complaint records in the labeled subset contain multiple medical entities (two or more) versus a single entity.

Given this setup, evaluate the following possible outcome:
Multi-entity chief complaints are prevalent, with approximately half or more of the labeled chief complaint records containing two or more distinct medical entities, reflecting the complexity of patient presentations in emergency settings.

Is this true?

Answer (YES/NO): YES